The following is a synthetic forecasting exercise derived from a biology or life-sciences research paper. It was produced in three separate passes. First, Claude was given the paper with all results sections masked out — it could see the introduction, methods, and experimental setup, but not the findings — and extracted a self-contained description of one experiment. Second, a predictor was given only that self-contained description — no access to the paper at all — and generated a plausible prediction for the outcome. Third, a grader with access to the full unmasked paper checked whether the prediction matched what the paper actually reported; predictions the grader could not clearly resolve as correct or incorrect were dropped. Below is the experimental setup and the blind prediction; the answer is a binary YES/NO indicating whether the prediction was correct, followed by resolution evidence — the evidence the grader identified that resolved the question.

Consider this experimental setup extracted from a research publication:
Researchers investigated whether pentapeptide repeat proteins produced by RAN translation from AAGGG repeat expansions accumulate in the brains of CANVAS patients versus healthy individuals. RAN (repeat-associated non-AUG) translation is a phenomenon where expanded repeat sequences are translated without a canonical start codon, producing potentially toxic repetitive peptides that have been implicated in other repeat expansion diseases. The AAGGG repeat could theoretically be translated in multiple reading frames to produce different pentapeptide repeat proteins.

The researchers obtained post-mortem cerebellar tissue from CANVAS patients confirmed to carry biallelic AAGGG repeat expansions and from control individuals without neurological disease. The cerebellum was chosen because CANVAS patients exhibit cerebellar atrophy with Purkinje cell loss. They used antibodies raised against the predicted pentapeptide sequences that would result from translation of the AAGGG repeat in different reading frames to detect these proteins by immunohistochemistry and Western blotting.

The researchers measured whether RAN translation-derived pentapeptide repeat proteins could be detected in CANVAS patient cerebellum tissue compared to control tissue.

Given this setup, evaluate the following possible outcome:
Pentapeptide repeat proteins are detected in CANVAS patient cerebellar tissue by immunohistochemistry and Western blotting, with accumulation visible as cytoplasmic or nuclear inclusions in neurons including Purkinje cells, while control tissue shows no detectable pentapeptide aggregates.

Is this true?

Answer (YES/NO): NO